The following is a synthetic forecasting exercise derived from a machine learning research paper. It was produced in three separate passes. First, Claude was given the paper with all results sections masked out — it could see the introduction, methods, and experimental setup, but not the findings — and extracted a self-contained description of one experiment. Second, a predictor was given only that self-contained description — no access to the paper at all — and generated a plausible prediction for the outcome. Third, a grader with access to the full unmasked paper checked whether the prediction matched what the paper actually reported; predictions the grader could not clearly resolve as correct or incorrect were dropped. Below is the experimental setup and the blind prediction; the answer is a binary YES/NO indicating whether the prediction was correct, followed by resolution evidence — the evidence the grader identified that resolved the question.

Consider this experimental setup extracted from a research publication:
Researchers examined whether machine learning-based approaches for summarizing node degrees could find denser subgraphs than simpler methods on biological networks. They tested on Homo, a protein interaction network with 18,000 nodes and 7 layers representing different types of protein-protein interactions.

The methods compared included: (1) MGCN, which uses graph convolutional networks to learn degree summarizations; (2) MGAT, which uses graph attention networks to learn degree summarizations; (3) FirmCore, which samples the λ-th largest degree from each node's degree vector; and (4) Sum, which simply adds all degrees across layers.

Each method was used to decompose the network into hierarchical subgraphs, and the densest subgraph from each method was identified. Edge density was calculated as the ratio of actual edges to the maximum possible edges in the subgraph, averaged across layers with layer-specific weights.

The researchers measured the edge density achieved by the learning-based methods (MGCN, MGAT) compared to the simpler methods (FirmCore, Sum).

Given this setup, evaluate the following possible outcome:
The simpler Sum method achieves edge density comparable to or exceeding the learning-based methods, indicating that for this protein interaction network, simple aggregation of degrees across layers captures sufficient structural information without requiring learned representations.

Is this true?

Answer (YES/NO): NO